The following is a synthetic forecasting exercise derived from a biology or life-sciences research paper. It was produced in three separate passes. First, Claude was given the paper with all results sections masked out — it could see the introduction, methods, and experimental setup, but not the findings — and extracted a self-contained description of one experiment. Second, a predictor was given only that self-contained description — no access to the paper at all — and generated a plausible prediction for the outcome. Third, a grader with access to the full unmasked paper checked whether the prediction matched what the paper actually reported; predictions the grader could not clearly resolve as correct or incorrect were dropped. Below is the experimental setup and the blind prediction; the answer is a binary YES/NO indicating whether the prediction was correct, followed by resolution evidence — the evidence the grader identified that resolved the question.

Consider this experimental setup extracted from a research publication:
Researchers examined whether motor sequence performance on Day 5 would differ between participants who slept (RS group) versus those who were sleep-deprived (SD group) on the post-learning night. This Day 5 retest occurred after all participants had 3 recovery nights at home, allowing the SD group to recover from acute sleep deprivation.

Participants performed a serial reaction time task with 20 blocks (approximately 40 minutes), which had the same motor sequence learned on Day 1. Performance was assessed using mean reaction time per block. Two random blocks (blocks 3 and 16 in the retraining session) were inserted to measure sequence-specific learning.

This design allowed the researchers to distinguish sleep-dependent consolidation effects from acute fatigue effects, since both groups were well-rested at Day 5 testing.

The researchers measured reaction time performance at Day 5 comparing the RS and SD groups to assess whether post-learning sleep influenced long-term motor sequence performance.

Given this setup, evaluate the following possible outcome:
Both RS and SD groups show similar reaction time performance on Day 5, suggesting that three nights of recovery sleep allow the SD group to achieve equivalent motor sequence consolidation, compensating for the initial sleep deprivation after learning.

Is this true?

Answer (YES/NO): YES